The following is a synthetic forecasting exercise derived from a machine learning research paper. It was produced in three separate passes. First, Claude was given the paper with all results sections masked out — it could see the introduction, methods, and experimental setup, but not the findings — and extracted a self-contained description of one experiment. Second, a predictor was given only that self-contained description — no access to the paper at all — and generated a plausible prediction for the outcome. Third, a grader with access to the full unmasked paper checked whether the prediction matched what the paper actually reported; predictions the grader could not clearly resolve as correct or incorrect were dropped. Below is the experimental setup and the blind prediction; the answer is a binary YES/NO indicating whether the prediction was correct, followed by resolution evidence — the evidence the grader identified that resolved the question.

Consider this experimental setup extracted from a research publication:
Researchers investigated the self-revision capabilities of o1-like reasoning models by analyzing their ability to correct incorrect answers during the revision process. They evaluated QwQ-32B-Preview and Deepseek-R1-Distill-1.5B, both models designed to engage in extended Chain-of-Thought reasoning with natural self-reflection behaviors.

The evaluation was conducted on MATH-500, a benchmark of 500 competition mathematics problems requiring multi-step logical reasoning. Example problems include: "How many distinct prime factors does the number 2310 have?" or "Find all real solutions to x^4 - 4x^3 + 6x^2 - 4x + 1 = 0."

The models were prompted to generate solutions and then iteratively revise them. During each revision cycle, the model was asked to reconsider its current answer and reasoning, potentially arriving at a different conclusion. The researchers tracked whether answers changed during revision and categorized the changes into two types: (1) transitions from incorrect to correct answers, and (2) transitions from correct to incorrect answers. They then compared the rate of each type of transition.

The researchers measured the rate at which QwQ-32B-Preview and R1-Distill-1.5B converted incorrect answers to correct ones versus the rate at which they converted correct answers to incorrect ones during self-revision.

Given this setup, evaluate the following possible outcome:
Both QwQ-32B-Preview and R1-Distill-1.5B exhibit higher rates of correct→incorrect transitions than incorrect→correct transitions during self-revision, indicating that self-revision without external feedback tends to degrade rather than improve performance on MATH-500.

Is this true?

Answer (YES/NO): YES